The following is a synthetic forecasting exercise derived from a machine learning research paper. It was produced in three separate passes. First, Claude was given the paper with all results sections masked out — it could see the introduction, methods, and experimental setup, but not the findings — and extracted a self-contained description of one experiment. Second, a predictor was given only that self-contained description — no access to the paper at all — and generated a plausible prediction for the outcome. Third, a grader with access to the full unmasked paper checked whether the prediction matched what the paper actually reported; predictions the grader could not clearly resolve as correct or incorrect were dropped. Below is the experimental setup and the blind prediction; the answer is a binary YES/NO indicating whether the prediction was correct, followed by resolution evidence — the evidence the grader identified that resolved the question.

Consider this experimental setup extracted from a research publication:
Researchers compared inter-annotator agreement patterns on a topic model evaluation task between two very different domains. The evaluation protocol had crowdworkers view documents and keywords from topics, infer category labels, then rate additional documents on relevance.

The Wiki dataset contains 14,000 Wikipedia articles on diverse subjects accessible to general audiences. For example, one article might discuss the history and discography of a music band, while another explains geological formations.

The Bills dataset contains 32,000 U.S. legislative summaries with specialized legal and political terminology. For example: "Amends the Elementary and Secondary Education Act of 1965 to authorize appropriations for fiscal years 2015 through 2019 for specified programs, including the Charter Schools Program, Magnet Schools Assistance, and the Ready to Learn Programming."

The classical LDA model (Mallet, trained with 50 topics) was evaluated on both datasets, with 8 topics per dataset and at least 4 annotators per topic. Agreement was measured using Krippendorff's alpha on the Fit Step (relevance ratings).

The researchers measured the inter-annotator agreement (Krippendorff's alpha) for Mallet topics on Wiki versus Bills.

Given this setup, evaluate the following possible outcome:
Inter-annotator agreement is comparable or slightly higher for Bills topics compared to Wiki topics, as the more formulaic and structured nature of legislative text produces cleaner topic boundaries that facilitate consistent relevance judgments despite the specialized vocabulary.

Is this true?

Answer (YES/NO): NO